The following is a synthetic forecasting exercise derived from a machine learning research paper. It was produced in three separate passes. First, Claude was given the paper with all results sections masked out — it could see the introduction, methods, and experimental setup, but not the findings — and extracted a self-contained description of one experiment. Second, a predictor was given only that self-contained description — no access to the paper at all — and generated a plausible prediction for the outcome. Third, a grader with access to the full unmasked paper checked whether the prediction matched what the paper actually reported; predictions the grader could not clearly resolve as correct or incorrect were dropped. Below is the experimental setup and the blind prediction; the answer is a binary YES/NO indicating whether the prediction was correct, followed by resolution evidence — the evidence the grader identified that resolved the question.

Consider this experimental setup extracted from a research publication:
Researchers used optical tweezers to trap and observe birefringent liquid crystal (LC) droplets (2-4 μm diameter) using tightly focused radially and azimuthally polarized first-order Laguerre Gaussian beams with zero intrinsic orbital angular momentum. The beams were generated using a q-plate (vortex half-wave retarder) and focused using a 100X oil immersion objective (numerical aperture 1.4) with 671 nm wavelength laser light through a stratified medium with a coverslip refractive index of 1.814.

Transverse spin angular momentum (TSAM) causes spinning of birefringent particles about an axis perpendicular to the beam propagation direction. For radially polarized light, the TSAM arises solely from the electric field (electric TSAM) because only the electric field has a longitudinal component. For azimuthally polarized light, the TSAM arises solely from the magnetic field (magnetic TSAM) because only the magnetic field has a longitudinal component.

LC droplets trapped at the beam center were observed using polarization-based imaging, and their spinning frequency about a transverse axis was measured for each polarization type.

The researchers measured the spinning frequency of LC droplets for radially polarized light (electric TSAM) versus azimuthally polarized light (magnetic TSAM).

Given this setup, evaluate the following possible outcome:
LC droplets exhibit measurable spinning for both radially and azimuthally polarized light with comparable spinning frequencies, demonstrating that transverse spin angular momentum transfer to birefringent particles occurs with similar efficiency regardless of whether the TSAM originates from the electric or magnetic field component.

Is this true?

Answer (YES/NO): NO